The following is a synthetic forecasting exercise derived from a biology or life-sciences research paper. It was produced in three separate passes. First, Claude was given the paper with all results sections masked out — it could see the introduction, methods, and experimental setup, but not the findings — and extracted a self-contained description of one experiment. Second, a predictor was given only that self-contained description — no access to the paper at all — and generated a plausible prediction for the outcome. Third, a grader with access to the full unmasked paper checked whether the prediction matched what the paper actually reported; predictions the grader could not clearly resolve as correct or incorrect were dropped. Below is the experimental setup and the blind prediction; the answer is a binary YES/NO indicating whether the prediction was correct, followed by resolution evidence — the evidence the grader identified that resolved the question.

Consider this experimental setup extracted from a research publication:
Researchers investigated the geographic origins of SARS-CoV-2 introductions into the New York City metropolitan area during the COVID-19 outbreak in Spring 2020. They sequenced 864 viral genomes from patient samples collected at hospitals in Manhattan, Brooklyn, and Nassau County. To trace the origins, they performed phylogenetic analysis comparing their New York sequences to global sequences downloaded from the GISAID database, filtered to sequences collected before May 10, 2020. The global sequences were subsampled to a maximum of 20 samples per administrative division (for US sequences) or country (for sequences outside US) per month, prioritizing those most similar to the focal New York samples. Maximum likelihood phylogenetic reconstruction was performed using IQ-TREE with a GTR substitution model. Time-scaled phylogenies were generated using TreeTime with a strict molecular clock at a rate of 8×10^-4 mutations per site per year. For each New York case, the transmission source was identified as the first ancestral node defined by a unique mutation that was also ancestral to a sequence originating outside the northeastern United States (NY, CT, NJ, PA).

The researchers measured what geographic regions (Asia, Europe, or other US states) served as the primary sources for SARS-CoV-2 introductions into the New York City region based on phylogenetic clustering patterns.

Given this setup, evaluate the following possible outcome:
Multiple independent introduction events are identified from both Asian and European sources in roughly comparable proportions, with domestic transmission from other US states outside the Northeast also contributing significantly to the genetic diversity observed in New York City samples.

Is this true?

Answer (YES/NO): NO